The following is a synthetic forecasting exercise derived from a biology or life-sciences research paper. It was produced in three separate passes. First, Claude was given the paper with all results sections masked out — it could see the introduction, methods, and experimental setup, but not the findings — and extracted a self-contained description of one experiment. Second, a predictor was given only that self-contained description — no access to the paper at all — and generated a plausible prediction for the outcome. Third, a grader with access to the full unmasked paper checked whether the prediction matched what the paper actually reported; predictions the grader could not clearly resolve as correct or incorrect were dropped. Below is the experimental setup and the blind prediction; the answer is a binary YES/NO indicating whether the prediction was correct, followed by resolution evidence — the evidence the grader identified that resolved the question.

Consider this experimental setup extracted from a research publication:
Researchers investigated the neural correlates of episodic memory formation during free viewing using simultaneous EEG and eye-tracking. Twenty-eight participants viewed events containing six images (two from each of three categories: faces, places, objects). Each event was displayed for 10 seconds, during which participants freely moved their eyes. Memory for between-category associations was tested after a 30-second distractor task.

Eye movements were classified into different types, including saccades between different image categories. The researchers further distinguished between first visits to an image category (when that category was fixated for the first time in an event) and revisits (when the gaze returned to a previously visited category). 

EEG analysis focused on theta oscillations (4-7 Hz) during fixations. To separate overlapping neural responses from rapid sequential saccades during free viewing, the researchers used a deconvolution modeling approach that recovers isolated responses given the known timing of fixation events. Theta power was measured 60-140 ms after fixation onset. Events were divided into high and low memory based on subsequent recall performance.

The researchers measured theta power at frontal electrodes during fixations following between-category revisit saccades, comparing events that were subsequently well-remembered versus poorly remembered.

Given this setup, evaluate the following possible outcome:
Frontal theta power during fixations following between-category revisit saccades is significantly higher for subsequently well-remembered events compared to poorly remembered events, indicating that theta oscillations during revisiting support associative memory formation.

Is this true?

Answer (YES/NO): NO